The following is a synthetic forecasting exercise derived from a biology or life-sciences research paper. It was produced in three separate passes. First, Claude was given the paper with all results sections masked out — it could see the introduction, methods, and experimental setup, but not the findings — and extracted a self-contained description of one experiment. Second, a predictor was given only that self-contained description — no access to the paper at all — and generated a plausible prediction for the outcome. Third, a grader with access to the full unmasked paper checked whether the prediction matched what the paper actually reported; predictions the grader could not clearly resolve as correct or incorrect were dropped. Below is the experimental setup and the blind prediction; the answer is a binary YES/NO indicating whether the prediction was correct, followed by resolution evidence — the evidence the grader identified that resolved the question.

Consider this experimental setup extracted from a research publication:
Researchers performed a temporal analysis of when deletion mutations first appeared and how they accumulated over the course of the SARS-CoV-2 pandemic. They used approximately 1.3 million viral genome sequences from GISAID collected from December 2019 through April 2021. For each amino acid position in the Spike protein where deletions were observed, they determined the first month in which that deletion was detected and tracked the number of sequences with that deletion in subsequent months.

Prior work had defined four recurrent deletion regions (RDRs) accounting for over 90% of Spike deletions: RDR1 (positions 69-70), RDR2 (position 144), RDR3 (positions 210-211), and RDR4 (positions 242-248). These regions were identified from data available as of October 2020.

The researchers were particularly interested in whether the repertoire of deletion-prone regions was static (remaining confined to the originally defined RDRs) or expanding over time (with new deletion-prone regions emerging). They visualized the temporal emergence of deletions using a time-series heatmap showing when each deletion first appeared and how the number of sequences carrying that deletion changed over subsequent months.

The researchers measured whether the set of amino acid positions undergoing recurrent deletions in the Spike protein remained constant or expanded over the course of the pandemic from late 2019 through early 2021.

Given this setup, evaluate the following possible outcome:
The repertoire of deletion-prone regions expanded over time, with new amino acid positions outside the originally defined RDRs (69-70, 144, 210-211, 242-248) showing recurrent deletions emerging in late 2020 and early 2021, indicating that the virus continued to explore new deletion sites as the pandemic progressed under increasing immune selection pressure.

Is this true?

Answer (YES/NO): YES